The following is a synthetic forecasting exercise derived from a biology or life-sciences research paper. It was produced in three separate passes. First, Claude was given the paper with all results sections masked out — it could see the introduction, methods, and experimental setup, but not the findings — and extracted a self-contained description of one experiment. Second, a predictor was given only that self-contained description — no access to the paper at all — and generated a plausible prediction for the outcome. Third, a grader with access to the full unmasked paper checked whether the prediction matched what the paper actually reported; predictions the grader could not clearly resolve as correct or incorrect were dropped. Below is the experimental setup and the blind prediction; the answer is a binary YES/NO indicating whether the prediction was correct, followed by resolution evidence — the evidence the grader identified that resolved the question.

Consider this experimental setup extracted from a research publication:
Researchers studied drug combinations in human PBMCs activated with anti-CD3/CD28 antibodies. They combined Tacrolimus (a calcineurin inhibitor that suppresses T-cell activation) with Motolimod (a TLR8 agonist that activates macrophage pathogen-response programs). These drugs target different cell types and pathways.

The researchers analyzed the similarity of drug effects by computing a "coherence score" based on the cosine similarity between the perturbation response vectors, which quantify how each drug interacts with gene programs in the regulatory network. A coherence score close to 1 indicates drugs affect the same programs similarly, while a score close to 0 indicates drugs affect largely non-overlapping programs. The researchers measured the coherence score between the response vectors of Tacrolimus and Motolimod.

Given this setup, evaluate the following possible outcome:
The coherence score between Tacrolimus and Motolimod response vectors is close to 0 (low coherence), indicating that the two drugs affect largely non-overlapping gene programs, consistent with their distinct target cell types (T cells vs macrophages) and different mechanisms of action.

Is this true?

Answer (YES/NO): YES